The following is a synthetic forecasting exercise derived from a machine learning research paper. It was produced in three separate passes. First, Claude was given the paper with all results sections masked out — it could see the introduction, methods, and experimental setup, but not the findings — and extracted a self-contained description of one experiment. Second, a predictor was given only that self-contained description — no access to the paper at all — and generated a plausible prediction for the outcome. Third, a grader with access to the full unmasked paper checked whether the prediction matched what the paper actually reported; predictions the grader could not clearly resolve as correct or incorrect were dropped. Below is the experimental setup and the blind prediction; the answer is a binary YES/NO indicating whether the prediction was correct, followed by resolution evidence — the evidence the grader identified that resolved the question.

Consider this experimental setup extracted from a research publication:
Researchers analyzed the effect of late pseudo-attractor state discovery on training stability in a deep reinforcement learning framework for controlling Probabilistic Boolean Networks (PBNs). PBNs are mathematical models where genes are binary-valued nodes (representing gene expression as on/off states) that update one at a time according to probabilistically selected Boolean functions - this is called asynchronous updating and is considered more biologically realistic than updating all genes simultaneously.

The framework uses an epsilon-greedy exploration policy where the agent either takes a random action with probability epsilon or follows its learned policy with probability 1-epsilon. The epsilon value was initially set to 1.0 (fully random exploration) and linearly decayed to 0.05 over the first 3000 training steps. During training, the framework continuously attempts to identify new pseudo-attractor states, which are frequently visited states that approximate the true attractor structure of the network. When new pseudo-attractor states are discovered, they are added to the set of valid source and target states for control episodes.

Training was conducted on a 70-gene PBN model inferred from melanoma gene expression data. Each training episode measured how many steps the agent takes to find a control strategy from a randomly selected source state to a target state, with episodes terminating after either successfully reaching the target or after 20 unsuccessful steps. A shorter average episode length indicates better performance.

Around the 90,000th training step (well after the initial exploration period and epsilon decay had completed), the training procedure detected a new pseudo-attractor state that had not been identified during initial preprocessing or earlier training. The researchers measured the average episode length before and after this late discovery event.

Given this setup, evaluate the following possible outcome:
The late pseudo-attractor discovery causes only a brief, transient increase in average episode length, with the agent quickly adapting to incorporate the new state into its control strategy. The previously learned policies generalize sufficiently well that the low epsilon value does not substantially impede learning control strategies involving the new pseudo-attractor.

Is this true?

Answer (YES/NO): NO